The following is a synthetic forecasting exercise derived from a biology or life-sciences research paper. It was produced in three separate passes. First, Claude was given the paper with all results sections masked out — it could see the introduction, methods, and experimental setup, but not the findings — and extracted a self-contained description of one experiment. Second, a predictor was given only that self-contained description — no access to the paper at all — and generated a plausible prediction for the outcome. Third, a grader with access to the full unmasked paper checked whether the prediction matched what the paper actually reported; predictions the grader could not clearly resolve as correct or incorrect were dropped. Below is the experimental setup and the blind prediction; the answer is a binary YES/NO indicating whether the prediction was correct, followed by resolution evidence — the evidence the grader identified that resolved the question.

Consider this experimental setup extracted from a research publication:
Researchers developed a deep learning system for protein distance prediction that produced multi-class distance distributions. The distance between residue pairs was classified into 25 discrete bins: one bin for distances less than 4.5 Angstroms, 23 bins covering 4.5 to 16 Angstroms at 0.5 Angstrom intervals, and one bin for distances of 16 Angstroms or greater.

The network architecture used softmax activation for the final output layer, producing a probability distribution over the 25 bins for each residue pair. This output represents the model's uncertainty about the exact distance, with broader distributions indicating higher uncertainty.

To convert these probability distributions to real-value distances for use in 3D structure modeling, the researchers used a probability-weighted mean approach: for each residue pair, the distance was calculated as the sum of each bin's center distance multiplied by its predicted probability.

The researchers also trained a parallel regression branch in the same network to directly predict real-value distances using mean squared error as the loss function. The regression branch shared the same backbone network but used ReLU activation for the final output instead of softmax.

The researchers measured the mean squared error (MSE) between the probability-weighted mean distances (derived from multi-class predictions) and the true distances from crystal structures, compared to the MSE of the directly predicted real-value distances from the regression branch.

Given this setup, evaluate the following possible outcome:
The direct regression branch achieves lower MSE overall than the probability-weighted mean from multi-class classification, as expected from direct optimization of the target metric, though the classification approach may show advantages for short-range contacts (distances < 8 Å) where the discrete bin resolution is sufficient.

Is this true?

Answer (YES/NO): YES